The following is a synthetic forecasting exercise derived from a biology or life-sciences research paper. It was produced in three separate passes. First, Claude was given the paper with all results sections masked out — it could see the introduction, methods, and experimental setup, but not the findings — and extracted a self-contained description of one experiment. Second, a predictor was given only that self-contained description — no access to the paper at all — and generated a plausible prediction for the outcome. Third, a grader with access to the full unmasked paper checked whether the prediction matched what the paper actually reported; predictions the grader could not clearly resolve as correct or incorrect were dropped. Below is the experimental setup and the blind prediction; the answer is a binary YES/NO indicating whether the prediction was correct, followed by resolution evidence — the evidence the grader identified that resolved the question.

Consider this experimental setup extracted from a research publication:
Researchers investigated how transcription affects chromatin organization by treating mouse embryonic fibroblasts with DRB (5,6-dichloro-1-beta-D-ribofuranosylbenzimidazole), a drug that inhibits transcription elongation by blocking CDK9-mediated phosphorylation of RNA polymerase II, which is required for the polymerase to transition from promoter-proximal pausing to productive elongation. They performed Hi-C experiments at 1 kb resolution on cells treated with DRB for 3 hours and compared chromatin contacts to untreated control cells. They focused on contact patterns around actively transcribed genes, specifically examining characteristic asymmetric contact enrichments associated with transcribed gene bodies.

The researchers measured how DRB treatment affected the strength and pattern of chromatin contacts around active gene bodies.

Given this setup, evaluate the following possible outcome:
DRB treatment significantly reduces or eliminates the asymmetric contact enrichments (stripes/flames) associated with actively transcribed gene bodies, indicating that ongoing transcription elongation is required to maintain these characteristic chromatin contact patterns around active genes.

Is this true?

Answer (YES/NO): NO